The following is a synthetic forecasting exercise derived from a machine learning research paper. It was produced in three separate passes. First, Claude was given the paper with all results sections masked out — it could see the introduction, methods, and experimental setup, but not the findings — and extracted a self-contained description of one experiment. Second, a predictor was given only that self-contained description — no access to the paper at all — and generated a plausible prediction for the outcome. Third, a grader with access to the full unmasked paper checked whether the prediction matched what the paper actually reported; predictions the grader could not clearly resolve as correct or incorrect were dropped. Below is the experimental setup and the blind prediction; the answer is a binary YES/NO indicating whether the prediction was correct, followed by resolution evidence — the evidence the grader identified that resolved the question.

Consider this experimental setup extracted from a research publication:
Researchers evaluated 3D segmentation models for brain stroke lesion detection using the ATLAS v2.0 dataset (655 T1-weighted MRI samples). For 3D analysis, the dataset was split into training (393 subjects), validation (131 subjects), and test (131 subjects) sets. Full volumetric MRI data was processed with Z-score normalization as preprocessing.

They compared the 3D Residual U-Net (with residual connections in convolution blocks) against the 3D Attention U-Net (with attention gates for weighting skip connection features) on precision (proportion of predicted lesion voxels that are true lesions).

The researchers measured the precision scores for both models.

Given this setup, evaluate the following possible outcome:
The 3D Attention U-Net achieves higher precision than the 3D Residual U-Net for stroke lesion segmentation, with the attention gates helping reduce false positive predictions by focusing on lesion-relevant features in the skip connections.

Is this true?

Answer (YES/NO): NO